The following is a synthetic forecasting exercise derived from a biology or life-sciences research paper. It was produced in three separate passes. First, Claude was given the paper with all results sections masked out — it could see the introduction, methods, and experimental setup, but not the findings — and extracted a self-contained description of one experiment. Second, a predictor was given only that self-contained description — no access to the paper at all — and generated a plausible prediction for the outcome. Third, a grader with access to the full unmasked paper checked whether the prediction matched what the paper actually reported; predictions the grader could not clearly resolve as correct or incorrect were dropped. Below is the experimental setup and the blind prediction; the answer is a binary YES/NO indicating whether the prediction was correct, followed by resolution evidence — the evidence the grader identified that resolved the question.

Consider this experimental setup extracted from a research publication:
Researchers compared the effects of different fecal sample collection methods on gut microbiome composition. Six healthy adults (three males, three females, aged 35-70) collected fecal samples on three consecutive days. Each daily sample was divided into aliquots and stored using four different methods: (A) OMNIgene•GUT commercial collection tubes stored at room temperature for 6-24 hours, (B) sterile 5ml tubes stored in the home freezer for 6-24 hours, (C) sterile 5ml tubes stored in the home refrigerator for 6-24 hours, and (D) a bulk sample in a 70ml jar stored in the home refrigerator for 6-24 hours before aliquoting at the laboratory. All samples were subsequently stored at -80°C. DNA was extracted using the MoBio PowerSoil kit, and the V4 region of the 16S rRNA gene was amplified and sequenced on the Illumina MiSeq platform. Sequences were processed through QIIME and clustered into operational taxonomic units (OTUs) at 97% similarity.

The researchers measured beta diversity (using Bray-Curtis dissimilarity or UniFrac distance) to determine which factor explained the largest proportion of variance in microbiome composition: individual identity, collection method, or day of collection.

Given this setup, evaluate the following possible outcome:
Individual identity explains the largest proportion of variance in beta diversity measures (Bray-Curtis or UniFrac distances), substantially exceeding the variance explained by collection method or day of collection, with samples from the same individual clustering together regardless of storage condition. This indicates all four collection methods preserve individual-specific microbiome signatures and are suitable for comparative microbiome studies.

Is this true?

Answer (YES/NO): YES